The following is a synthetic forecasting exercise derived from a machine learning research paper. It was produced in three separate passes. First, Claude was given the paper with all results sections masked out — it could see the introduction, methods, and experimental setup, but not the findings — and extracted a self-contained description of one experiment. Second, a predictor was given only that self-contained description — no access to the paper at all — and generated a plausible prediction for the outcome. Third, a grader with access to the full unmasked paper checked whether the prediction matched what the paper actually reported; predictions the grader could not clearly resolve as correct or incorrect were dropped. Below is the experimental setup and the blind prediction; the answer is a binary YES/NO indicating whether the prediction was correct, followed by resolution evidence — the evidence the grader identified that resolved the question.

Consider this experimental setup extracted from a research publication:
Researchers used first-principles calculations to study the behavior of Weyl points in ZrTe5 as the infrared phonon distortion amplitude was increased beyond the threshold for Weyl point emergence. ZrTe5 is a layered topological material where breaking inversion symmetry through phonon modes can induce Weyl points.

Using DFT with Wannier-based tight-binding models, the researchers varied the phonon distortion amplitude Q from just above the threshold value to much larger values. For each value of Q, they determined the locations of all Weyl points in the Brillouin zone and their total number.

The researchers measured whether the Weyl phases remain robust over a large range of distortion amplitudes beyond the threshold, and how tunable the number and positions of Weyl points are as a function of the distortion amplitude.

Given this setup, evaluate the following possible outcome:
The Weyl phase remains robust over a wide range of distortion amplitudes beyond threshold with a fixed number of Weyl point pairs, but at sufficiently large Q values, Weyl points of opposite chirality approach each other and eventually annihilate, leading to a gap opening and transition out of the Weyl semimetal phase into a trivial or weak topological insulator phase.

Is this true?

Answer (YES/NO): YES